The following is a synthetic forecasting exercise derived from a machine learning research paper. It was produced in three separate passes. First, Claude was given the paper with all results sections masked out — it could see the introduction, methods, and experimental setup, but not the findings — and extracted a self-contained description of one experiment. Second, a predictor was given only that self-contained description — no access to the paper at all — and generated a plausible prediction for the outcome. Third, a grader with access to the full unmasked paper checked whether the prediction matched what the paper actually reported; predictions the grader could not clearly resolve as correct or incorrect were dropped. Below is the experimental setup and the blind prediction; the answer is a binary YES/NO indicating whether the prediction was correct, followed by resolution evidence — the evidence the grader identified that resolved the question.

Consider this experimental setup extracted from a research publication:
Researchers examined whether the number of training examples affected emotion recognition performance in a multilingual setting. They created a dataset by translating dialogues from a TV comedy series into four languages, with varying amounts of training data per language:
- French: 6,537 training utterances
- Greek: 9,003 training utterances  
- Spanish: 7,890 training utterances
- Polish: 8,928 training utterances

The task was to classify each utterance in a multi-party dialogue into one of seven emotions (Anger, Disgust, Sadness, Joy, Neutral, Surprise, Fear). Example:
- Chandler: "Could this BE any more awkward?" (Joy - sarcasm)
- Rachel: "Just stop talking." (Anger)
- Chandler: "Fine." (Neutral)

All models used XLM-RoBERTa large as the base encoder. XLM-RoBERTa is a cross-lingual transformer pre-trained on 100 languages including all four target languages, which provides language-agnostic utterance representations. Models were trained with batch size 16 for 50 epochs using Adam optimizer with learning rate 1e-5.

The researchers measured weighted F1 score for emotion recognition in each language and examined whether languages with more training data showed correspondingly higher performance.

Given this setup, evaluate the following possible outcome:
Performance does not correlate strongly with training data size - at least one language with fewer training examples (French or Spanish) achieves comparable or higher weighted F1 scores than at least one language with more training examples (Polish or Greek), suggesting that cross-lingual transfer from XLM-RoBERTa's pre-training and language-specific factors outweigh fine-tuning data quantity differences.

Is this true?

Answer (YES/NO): YES